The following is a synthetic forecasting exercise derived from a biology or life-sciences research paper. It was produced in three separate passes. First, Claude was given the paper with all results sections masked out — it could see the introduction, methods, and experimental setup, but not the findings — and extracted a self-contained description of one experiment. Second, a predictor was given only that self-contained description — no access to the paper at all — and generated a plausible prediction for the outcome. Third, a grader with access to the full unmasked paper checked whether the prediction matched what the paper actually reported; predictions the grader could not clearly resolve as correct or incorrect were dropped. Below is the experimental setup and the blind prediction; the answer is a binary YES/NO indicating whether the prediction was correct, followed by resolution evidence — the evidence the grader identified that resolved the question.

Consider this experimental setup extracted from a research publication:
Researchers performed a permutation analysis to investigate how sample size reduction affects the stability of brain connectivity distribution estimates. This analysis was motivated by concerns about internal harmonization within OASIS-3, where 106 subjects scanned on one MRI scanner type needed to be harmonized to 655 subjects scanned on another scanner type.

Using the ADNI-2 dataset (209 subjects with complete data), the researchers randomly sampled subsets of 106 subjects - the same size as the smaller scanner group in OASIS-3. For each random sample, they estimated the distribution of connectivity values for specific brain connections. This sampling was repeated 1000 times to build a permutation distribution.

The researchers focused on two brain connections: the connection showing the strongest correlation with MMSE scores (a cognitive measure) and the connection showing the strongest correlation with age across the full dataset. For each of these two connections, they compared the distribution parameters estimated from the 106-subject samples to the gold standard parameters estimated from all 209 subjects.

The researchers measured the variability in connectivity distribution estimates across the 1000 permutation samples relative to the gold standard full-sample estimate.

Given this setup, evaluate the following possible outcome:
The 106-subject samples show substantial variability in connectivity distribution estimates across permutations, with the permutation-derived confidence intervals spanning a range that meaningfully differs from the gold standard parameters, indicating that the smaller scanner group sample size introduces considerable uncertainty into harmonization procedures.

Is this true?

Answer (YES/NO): YES